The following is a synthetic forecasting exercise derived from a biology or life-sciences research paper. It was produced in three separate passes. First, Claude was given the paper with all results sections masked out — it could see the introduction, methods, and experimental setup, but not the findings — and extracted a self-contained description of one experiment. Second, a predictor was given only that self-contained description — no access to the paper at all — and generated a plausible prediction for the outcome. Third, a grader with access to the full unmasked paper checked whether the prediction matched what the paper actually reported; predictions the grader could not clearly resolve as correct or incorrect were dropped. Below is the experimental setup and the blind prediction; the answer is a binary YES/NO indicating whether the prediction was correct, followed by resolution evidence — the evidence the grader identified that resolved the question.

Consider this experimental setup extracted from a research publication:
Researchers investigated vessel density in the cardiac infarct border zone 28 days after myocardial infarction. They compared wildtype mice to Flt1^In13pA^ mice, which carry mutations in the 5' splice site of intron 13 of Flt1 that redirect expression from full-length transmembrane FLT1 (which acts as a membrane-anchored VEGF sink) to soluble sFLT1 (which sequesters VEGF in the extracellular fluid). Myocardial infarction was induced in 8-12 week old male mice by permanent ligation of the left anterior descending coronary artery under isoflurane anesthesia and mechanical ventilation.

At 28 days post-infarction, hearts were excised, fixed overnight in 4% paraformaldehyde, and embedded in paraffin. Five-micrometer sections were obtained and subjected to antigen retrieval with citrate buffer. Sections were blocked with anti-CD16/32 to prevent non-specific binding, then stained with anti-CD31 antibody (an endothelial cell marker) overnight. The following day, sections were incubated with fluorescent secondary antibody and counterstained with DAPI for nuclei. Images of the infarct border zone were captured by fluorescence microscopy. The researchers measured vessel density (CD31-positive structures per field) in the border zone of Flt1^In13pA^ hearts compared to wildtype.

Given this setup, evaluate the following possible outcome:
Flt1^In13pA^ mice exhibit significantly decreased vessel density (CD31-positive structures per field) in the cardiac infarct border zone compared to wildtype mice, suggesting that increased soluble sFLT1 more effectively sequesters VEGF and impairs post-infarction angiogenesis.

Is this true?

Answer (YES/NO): NO